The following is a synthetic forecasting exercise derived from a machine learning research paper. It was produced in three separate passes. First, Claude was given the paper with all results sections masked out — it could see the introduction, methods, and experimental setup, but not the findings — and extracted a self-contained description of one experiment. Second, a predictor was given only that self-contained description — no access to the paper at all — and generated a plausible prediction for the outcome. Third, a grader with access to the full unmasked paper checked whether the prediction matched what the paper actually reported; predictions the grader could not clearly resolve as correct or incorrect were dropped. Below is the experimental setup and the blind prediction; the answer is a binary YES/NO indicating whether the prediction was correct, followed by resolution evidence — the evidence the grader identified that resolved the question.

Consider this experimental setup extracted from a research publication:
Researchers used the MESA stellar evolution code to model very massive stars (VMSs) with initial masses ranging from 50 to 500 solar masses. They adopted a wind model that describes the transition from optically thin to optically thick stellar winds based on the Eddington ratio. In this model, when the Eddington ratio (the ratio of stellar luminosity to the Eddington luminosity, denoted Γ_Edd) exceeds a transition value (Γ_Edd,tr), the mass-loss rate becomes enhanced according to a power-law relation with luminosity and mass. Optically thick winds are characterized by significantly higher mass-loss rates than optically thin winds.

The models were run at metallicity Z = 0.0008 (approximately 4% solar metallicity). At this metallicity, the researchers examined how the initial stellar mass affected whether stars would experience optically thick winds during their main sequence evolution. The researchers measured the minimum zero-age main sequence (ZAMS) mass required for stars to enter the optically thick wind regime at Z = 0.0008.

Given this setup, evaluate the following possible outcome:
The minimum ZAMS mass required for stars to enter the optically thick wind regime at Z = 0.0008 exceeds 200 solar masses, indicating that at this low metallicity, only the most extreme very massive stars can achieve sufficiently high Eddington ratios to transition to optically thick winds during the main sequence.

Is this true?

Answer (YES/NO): NO